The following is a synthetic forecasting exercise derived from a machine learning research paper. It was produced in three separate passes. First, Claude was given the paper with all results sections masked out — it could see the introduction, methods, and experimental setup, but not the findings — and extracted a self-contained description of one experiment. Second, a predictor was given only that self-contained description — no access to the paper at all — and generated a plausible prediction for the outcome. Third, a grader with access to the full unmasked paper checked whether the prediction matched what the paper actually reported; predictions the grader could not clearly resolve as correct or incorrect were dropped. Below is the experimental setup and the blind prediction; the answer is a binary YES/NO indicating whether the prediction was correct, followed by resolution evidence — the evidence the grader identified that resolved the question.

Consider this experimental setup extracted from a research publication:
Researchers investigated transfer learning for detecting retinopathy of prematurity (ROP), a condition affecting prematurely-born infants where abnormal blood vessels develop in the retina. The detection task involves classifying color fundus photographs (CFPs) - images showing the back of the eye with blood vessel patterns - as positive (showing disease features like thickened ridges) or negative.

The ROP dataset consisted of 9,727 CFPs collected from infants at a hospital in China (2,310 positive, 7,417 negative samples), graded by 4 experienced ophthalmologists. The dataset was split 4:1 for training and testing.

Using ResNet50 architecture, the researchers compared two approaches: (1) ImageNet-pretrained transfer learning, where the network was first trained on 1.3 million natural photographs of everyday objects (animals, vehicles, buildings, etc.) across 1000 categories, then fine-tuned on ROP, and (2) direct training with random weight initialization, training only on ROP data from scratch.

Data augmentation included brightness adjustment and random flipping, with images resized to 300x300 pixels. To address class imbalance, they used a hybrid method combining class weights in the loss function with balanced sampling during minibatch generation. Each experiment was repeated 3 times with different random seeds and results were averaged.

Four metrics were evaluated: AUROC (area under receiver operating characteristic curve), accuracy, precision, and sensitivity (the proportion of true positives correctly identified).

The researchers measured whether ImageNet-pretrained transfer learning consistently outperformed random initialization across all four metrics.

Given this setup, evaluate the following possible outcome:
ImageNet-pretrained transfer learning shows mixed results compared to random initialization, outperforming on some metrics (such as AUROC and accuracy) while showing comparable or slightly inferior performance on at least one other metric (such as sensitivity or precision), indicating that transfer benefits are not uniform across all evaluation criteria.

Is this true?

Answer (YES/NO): NO